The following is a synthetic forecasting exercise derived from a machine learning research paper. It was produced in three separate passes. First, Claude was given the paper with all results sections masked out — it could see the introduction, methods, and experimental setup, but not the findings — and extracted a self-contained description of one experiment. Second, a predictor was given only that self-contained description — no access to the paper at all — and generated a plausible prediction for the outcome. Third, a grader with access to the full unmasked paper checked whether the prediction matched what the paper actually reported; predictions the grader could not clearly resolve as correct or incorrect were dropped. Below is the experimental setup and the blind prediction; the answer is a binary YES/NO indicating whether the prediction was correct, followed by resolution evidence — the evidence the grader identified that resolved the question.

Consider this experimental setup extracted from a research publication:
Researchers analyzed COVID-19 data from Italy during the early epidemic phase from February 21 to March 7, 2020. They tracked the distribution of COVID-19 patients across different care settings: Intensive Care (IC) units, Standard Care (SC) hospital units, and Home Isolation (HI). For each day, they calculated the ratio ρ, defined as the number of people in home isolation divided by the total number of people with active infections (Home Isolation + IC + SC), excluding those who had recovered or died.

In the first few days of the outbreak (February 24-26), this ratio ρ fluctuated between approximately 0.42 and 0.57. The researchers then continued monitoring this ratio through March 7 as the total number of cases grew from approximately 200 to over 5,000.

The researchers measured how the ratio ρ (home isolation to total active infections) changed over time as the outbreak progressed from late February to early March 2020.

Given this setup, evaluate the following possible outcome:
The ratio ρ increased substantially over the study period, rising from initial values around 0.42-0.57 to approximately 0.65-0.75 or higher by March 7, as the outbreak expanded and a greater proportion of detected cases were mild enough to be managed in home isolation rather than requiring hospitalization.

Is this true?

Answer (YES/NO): NO